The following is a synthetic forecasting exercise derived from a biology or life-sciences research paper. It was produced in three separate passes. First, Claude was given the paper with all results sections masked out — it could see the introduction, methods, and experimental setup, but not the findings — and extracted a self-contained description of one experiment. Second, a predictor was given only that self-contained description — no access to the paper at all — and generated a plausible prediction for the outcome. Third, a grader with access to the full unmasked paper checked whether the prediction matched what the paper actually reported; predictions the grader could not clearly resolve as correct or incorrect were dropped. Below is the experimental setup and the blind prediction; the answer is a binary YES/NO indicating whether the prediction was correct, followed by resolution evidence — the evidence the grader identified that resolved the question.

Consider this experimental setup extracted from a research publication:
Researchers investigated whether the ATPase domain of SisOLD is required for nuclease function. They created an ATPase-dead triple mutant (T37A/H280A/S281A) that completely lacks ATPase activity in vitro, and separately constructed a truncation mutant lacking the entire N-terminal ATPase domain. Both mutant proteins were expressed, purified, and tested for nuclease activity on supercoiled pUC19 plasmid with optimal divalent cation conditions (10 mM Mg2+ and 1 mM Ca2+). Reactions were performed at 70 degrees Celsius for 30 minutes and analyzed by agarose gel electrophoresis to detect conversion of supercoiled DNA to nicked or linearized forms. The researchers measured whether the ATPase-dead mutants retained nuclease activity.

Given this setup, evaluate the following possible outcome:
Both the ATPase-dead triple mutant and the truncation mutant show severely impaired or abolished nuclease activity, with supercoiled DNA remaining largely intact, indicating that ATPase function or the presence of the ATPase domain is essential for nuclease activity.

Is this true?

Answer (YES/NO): YES